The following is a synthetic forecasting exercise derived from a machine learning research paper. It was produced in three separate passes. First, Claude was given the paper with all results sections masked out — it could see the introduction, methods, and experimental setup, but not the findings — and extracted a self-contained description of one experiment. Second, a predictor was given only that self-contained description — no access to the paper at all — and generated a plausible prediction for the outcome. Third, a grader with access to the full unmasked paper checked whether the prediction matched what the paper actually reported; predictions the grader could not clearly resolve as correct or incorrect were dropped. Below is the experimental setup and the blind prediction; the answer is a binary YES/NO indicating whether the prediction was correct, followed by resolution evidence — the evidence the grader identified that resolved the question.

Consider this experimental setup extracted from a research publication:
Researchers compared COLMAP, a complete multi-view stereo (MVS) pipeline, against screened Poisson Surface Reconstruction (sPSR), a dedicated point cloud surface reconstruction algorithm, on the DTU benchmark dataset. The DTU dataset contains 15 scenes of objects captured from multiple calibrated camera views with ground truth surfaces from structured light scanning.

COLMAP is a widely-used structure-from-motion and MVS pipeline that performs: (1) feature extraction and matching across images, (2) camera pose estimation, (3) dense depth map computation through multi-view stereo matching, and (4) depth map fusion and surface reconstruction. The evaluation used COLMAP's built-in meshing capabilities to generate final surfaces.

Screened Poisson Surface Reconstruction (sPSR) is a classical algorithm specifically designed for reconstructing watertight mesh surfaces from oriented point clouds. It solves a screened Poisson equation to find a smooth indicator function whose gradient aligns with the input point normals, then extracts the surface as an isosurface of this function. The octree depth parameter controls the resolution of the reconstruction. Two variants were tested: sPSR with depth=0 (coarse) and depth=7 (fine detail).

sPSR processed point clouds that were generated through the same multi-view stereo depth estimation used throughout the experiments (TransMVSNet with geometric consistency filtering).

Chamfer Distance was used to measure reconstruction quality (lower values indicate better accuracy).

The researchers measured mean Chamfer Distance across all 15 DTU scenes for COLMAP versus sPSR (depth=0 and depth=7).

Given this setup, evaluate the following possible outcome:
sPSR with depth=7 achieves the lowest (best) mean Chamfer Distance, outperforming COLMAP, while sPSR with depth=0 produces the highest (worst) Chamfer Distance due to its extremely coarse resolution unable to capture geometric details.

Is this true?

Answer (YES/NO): NO